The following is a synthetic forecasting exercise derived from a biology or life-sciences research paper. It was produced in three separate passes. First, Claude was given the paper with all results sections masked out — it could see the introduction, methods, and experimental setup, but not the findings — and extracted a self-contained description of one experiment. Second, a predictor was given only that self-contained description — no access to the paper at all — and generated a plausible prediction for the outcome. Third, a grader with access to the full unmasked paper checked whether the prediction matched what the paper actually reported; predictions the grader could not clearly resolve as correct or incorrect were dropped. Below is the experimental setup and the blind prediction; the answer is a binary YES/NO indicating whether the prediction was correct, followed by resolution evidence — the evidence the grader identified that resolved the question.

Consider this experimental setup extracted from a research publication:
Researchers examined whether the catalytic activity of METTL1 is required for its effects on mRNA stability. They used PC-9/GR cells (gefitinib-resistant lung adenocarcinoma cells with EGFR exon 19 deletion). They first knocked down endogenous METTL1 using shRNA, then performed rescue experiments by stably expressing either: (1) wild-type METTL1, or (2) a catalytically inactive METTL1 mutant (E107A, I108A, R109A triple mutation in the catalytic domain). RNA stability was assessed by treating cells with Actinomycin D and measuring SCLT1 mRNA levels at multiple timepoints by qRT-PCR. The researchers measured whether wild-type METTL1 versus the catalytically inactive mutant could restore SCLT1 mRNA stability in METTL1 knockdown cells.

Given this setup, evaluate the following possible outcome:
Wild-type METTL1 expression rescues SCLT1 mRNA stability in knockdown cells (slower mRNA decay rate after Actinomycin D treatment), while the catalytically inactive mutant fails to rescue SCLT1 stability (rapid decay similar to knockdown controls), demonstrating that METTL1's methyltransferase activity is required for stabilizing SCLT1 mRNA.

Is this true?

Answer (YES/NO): YES